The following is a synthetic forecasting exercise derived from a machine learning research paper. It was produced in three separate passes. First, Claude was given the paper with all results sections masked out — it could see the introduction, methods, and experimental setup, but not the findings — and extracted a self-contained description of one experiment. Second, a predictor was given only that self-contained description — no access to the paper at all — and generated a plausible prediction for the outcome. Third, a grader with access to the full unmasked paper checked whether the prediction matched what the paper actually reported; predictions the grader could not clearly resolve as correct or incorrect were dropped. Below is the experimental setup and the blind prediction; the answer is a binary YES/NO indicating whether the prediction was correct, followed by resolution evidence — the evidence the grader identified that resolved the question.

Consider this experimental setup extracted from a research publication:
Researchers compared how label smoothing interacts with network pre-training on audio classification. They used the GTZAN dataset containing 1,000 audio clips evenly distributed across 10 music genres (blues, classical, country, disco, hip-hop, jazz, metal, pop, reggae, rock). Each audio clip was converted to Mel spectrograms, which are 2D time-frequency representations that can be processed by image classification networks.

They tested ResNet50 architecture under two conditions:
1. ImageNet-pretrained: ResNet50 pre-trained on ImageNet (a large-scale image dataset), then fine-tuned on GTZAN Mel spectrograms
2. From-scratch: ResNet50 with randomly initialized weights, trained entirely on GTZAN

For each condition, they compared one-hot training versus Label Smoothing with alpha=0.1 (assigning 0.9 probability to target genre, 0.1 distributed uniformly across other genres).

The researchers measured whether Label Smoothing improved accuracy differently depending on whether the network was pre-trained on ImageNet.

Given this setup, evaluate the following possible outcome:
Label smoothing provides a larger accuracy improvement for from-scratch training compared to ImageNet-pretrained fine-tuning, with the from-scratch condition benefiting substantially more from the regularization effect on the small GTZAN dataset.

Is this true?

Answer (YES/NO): NO